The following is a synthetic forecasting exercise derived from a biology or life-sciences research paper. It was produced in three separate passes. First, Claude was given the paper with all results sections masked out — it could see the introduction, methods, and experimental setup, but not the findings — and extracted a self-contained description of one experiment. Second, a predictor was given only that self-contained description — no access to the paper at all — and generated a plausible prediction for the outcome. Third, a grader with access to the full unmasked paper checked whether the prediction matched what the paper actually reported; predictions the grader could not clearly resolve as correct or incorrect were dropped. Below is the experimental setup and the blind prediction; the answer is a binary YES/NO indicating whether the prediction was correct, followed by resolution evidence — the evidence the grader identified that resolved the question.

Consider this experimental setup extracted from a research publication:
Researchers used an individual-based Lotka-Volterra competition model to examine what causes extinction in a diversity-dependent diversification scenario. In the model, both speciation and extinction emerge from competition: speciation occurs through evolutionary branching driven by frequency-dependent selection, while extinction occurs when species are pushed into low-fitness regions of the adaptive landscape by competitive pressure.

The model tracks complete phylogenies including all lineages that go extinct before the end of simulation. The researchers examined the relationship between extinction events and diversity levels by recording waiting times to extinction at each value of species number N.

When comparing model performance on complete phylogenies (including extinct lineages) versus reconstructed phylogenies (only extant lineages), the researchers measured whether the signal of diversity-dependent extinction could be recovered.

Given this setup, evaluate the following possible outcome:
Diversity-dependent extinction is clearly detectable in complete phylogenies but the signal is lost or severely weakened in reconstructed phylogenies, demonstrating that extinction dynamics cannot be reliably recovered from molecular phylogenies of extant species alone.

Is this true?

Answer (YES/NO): YES